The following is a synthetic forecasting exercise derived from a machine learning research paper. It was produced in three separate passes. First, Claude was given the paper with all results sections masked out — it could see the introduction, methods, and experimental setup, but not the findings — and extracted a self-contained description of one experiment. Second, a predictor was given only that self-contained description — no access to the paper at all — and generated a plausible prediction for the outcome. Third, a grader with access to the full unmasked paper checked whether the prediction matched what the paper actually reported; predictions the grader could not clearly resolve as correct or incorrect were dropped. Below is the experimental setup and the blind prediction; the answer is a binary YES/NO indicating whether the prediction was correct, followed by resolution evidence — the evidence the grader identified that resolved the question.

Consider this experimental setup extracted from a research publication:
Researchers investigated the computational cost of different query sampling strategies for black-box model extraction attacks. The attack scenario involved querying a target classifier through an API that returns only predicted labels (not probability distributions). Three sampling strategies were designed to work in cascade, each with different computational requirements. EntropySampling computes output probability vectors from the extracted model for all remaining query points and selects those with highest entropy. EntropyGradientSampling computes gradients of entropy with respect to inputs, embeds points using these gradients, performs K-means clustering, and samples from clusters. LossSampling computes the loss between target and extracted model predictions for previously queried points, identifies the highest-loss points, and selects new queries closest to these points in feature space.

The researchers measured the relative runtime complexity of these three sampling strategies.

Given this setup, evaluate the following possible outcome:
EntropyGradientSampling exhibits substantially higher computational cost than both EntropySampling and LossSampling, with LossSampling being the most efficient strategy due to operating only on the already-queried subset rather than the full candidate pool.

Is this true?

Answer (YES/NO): NO